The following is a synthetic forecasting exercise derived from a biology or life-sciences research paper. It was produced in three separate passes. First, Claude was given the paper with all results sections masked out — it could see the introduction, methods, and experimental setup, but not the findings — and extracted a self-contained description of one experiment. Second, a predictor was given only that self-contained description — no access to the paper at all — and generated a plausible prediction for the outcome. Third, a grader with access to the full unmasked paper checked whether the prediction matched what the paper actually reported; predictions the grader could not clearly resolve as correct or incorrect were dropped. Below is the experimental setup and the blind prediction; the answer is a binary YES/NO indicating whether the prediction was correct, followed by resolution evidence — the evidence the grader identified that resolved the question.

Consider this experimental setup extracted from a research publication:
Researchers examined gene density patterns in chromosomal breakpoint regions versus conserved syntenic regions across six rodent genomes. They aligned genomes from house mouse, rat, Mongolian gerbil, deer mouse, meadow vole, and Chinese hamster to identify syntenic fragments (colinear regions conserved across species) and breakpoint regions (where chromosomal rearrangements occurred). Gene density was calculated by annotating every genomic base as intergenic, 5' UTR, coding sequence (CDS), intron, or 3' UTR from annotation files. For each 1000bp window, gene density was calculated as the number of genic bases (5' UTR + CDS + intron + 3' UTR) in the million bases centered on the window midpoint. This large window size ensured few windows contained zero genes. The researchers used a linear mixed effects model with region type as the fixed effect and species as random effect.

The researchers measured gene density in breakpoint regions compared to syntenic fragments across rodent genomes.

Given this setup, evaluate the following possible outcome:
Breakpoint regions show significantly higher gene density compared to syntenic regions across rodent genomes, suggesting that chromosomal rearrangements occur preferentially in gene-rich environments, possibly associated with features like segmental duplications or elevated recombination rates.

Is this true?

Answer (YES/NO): NO